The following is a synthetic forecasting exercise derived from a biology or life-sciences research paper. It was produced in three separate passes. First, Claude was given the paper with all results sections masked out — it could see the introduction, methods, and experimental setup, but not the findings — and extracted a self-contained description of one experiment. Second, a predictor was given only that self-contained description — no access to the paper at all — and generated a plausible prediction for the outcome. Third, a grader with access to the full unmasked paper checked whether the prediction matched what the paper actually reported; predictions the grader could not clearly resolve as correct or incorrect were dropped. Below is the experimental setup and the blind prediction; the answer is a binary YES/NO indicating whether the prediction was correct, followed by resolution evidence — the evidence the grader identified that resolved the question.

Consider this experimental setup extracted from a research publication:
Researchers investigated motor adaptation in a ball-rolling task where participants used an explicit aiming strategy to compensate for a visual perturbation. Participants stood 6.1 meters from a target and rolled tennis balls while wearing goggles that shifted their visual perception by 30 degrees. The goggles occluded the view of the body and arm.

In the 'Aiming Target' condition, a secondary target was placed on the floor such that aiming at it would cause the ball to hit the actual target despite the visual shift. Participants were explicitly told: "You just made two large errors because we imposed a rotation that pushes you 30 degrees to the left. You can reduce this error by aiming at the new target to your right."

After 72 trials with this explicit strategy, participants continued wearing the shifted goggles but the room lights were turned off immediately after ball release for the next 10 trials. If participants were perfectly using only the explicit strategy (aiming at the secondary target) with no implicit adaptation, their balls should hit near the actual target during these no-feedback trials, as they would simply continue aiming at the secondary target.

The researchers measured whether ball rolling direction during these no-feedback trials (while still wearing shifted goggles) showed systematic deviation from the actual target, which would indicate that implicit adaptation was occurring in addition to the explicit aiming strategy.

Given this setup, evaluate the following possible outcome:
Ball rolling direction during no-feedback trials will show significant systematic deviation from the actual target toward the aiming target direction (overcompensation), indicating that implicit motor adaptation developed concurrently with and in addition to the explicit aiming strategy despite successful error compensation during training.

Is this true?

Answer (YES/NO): YES